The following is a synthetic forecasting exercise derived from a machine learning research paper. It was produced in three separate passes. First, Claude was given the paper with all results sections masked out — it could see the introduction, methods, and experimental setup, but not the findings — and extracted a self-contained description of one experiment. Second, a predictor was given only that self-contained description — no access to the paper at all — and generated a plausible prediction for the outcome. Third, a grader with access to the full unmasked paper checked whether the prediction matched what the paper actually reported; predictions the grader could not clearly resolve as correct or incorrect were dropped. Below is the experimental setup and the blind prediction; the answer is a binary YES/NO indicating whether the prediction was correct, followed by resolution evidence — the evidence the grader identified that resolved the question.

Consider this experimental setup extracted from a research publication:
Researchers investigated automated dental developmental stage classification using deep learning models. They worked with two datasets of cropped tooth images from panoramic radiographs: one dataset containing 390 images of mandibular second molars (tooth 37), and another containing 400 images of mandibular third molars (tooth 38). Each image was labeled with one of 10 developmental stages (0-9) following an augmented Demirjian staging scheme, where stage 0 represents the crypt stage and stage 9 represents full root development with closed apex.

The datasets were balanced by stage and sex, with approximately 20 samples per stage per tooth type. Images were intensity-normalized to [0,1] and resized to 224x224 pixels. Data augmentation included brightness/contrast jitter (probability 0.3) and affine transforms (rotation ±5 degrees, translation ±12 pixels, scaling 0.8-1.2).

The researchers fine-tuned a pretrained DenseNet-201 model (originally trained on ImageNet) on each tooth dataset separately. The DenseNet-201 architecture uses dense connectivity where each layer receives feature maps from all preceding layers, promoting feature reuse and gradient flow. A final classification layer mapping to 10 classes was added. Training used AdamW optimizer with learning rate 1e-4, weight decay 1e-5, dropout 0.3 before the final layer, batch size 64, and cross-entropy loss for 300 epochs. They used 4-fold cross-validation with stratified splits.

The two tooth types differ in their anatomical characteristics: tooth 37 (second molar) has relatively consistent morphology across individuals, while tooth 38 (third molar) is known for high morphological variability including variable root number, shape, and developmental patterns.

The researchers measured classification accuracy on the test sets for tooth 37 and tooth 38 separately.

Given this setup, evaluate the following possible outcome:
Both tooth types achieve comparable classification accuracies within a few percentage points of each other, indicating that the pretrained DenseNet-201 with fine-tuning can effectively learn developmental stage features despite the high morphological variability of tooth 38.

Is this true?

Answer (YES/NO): NO